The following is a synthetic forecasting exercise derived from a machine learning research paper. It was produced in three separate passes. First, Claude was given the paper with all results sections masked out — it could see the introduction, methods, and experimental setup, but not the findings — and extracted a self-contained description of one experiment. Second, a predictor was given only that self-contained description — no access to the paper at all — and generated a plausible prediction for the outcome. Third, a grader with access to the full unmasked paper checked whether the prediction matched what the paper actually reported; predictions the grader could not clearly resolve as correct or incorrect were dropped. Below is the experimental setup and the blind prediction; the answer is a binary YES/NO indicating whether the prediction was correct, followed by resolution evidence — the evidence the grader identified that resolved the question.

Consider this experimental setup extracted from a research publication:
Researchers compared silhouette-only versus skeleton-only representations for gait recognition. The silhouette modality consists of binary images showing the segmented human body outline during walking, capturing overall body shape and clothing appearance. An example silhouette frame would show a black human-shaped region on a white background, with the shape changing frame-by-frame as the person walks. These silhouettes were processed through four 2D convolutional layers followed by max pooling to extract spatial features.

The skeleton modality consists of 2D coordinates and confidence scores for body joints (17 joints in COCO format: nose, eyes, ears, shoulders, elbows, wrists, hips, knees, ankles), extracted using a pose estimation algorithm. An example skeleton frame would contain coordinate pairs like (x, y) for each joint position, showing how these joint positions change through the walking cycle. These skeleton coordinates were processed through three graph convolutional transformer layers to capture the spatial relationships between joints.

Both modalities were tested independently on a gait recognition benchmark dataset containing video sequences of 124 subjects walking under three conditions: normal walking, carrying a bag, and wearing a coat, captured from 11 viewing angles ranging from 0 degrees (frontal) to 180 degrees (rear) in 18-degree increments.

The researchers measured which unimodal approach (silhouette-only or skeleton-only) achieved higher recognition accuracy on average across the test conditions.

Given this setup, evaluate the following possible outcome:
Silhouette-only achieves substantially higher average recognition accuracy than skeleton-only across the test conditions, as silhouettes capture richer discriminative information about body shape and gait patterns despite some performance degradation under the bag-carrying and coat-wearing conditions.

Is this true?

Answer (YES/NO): YES